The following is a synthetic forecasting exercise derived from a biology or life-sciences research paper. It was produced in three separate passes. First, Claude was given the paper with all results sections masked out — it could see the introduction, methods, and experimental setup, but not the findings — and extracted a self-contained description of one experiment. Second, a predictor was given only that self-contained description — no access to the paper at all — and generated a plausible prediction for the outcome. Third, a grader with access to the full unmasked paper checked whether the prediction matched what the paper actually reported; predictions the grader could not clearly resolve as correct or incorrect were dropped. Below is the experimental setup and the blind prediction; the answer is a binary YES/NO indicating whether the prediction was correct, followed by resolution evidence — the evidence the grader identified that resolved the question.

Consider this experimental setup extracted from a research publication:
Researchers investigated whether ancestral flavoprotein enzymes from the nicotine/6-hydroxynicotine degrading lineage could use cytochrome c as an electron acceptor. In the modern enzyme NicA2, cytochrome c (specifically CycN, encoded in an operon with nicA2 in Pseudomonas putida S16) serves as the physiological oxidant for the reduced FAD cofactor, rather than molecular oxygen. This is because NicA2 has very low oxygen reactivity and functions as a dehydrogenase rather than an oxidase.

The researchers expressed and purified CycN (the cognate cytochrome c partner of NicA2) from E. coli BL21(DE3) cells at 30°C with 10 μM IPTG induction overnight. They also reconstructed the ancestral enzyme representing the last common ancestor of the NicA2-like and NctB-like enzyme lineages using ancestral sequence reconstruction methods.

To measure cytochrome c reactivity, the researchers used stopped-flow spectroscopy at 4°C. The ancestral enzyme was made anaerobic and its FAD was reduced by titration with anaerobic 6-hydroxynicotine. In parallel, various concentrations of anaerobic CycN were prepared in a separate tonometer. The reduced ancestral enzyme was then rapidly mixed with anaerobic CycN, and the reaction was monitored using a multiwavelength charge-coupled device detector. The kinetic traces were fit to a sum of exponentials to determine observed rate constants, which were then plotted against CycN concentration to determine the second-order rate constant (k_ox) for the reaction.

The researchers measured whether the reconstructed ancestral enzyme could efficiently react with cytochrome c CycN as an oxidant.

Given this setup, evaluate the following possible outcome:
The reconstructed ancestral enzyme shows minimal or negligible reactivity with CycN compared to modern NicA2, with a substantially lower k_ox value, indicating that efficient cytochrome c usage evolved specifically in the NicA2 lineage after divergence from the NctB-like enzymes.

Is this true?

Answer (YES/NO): NO